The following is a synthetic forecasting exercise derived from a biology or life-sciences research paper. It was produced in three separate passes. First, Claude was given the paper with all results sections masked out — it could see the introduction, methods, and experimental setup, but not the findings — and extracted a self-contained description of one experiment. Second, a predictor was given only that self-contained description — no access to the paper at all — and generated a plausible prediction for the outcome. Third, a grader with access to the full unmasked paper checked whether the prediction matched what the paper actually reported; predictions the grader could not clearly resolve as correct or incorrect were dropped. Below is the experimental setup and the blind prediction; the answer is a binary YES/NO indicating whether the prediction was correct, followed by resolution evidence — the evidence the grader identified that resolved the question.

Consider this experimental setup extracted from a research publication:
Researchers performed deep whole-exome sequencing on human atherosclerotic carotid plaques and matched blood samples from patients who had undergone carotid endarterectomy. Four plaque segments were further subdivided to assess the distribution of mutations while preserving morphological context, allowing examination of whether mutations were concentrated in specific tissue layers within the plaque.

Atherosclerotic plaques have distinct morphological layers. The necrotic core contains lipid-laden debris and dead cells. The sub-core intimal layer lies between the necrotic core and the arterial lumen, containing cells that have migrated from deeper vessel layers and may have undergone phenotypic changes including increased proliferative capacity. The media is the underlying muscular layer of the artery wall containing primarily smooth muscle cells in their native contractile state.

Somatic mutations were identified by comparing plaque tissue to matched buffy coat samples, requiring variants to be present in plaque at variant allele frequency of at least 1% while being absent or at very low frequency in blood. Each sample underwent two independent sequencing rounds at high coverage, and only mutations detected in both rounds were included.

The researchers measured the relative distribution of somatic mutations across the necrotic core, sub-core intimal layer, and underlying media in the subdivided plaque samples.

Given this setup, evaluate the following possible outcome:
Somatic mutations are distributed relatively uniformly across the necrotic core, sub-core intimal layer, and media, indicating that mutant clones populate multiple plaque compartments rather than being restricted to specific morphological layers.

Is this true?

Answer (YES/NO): NO